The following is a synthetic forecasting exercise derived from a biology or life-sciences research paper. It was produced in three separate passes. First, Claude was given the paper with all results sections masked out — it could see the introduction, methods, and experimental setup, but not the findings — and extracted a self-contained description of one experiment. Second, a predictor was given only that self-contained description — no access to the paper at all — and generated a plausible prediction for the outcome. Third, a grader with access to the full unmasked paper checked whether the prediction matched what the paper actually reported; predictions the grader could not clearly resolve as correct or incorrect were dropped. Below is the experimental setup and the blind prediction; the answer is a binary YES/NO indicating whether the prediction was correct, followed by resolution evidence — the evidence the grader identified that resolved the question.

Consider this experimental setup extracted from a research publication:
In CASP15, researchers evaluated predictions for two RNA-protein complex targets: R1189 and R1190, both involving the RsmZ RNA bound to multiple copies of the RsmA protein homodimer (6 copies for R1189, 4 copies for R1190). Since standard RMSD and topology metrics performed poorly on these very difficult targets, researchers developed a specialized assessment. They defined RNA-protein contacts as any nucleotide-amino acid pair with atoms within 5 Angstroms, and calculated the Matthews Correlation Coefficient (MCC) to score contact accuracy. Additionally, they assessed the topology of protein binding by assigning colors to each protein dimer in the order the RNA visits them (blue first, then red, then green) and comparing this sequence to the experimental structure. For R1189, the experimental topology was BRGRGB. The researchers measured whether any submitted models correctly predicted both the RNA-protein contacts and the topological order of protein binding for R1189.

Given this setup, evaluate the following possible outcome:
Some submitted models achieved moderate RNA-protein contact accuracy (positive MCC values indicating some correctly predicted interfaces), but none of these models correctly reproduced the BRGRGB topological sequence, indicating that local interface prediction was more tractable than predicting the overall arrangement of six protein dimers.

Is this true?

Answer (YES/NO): YES